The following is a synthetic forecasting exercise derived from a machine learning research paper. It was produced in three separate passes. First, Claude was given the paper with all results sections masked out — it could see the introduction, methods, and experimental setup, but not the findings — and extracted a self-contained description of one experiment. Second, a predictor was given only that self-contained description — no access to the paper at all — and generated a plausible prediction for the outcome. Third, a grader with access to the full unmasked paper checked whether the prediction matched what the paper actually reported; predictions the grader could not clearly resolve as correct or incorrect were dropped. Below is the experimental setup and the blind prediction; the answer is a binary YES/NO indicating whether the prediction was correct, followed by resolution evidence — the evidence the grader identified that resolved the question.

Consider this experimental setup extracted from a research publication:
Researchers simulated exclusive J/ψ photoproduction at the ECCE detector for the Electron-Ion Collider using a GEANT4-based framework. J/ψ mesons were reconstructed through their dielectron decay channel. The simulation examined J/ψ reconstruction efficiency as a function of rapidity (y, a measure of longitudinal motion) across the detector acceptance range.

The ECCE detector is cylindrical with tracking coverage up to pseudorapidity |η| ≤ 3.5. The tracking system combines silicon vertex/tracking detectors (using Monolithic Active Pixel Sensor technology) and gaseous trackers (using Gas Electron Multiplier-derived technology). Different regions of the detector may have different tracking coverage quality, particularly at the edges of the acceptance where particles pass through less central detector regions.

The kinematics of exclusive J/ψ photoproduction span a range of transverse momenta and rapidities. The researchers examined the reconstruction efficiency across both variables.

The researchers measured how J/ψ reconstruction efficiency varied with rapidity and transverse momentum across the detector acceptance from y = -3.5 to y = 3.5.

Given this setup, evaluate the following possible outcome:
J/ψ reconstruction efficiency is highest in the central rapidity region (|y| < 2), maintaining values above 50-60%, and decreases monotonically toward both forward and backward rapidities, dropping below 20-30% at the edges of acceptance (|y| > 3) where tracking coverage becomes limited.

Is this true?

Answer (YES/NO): NO